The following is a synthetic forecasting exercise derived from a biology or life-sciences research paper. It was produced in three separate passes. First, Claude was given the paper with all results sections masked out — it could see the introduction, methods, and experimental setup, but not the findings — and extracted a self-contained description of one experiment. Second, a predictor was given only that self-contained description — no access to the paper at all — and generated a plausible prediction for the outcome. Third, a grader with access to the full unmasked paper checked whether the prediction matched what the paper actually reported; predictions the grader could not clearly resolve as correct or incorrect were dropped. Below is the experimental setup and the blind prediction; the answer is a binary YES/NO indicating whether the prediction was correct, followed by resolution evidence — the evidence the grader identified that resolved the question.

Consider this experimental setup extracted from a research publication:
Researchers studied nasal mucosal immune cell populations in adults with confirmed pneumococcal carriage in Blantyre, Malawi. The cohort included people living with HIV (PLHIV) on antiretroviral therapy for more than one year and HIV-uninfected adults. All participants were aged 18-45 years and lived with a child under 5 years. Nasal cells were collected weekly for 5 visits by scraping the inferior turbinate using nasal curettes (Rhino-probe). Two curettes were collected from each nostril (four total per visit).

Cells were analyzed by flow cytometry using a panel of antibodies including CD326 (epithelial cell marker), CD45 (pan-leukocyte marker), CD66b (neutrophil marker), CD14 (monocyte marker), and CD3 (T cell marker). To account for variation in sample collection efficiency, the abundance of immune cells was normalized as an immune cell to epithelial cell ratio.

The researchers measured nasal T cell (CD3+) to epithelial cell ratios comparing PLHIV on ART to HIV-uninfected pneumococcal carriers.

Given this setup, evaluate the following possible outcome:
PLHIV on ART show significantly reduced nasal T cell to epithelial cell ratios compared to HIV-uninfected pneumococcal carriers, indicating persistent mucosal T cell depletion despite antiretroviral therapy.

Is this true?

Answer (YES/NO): NO